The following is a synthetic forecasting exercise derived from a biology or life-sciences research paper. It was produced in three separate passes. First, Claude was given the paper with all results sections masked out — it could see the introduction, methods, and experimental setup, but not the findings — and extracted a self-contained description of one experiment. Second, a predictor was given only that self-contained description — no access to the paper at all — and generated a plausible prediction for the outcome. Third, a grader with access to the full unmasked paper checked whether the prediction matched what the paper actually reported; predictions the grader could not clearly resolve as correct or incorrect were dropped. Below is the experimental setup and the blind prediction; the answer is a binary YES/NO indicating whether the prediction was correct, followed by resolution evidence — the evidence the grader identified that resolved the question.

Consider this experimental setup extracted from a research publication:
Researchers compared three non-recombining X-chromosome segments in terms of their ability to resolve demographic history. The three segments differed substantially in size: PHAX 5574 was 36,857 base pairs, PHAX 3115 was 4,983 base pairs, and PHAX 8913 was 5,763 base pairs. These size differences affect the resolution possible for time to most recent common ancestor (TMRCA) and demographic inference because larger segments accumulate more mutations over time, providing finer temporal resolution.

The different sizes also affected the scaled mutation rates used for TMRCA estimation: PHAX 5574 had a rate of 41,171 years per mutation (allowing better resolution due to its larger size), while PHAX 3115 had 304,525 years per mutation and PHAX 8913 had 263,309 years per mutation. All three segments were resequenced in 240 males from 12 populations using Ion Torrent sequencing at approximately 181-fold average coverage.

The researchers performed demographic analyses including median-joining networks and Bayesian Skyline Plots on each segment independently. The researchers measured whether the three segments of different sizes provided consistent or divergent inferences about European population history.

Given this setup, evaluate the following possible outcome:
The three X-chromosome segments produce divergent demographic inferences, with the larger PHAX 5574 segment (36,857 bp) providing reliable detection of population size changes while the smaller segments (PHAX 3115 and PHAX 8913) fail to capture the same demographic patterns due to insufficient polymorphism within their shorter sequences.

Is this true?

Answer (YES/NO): NO